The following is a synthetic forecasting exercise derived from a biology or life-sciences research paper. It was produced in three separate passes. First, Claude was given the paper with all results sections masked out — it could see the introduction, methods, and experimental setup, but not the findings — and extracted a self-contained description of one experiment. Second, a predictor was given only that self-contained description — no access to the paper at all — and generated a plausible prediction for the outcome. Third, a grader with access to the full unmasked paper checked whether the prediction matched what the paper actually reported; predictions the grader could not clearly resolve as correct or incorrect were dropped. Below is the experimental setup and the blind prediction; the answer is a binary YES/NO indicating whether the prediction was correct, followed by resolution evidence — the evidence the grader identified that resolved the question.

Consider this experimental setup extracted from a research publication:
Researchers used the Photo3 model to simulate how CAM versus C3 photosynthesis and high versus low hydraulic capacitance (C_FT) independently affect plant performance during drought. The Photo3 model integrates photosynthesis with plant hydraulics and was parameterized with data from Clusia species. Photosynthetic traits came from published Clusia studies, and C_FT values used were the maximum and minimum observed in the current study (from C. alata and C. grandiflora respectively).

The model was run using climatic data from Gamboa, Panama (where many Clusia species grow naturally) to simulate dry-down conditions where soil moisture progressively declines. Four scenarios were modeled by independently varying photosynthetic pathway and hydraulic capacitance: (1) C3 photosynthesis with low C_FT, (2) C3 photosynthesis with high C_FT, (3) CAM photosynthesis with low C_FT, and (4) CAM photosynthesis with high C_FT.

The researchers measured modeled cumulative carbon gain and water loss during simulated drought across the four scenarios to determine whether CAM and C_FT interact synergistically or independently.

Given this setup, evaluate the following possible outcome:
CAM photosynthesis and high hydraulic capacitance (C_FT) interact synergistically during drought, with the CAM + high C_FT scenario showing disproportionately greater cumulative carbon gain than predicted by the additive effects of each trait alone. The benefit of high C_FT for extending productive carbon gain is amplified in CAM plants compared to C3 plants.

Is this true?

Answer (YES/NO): NO